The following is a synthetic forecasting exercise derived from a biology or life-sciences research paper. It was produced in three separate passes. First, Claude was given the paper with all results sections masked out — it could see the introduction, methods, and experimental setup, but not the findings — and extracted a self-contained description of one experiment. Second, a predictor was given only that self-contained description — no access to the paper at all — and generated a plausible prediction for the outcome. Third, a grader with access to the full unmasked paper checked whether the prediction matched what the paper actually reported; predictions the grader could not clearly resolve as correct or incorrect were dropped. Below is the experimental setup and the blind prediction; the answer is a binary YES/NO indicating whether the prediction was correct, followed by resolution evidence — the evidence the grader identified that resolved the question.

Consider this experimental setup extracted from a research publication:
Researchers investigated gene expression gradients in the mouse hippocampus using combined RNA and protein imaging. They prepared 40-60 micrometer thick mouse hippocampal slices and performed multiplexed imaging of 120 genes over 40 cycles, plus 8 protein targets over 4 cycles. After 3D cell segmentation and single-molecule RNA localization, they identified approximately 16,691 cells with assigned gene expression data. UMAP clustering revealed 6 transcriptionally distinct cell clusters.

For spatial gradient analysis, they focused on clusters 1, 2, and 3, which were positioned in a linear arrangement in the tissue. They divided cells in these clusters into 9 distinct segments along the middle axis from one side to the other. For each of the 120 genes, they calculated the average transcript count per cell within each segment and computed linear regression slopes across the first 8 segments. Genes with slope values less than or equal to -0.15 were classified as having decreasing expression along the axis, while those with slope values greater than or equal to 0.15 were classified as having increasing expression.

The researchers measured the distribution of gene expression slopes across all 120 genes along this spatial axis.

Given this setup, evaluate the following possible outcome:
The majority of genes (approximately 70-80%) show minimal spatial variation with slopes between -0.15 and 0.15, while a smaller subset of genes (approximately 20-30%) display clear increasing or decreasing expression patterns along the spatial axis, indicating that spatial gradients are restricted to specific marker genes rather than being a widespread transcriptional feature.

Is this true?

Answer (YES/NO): NO